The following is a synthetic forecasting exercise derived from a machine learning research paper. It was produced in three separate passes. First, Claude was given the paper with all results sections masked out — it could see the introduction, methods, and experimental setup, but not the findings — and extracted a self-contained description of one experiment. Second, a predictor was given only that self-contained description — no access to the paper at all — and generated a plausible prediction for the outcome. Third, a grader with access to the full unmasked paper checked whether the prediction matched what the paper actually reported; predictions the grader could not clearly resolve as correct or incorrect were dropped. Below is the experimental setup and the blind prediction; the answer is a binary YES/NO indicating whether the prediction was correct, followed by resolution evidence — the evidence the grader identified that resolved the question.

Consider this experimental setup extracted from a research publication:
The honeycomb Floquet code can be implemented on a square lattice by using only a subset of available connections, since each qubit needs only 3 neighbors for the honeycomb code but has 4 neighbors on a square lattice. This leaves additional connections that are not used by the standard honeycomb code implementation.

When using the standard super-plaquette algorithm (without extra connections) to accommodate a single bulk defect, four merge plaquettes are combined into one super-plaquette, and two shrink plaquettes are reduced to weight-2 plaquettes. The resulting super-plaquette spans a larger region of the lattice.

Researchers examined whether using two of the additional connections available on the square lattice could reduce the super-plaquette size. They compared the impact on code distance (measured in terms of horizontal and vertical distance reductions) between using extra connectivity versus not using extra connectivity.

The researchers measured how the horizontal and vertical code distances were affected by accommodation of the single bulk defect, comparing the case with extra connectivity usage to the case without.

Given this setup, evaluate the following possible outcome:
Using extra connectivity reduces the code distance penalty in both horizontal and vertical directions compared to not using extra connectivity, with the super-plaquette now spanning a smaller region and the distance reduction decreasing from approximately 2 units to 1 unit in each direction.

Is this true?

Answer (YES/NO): NO